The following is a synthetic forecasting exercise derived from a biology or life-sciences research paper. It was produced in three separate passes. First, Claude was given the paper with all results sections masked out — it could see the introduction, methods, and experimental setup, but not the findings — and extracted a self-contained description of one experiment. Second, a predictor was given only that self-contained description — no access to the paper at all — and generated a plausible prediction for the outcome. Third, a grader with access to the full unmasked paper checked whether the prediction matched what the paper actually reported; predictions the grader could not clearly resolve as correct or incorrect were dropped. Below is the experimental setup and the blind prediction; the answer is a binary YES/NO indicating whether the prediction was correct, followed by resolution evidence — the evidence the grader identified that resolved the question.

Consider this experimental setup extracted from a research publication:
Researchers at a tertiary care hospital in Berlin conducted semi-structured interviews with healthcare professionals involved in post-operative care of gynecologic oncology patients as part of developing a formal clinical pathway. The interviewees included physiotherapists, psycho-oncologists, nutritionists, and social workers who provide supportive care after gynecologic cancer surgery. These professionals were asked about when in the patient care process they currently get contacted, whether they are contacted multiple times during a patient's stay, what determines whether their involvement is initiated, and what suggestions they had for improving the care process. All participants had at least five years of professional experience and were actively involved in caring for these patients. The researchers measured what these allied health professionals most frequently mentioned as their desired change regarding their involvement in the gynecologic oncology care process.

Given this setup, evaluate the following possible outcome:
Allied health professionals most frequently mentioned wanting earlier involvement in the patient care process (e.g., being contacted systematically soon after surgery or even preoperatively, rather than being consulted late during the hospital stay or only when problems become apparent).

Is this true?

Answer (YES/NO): YES